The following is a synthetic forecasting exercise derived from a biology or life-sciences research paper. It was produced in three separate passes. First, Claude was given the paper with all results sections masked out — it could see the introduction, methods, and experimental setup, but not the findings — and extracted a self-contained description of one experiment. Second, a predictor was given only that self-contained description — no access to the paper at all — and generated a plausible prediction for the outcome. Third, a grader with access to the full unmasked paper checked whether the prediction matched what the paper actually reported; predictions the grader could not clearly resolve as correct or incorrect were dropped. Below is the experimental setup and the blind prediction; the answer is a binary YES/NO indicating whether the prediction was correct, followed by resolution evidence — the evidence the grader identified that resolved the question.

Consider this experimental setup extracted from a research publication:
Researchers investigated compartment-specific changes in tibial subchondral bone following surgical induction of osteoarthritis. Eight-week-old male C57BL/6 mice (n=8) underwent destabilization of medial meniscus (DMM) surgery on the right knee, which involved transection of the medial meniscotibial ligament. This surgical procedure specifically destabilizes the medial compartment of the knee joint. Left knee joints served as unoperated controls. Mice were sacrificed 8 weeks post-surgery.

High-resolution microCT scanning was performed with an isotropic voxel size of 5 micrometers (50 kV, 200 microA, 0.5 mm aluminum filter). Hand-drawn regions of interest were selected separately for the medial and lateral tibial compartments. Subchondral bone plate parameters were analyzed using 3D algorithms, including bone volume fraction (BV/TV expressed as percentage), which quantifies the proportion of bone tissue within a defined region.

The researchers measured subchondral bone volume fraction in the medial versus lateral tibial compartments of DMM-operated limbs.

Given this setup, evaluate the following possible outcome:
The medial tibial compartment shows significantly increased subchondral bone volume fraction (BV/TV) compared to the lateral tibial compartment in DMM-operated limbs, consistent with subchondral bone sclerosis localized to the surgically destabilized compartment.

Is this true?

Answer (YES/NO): NO